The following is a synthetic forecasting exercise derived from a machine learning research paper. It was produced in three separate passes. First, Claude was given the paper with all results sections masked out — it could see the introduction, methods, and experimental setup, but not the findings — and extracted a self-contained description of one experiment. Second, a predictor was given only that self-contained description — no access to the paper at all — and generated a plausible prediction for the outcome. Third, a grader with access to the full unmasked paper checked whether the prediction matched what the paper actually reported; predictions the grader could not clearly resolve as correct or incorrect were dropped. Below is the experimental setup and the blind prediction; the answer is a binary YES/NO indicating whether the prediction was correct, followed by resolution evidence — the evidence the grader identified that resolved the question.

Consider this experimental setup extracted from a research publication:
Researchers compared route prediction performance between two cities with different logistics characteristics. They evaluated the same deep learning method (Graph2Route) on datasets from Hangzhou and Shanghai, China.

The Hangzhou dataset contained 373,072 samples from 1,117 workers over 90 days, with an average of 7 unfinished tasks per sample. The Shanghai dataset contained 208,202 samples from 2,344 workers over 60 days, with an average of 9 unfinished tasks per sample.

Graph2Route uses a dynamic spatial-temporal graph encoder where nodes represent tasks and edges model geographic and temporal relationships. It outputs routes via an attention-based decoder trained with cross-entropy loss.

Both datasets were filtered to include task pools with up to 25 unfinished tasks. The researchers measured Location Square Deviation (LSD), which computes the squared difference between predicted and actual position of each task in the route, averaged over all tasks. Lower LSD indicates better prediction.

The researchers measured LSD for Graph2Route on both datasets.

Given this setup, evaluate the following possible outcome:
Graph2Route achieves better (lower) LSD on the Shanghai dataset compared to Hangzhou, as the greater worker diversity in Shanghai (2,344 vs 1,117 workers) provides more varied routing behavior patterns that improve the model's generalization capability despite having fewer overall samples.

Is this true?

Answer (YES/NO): NO